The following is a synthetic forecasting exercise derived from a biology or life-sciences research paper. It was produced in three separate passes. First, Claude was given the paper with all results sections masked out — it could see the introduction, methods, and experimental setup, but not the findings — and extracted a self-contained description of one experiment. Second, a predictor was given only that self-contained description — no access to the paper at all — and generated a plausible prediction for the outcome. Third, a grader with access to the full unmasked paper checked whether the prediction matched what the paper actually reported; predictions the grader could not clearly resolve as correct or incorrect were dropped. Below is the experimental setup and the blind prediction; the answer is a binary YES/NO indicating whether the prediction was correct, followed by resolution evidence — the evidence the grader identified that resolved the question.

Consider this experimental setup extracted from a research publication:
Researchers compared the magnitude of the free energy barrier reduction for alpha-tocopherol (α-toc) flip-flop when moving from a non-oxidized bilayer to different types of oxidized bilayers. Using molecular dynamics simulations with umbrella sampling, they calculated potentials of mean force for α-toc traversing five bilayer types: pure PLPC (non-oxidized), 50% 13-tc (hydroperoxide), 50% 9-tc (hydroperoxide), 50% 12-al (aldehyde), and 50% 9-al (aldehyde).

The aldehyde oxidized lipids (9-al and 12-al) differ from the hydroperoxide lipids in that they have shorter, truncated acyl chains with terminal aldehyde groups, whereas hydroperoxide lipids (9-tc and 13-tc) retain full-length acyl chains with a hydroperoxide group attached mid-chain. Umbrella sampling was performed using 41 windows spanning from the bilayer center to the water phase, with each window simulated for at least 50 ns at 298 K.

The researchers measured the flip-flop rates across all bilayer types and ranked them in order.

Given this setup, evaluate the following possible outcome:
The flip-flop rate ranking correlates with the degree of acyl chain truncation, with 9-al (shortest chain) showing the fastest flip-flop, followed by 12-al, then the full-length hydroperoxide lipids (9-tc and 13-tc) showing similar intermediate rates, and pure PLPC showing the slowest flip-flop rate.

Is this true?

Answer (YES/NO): NO